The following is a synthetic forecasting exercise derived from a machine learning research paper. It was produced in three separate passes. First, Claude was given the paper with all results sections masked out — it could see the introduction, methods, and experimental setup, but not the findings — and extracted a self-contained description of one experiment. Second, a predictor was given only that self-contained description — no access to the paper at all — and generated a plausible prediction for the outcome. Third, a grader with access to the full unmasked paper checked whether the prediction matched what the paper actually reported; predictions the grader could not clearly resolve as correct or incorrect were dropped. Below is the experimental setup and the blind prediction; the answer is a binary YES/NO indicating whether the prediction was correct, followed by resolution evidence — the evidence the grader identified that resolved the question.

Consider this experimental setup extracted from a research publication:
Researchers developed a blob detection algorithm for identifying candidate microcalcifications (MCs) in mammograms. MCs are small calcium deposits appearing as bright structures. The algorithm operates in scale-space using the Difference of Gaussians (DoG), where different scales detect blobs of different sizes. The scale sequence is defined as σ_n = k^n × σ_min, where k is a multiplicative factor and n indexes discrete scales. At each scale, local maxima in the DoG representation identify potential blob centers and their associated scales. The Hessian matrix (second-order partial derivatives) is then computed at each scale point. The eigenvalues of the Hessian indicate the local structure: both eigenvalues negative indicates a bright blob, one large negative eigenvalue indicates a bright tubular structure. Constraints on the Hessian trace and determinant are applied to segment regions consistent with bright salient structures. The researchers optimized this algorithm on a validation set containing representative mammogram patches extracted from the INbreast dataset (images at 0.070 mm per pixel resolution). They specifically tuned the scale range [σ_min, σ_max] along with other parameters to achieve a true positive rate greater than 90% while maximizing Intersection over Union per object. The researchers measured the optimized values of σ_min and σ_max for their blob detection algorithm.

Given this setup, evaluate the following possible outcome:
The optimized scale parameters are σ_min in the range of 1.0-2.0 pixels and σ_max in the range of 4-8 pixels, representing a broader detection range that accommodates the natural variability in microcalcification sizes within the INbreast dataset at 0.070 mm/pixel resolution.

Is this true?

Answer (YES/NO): NO